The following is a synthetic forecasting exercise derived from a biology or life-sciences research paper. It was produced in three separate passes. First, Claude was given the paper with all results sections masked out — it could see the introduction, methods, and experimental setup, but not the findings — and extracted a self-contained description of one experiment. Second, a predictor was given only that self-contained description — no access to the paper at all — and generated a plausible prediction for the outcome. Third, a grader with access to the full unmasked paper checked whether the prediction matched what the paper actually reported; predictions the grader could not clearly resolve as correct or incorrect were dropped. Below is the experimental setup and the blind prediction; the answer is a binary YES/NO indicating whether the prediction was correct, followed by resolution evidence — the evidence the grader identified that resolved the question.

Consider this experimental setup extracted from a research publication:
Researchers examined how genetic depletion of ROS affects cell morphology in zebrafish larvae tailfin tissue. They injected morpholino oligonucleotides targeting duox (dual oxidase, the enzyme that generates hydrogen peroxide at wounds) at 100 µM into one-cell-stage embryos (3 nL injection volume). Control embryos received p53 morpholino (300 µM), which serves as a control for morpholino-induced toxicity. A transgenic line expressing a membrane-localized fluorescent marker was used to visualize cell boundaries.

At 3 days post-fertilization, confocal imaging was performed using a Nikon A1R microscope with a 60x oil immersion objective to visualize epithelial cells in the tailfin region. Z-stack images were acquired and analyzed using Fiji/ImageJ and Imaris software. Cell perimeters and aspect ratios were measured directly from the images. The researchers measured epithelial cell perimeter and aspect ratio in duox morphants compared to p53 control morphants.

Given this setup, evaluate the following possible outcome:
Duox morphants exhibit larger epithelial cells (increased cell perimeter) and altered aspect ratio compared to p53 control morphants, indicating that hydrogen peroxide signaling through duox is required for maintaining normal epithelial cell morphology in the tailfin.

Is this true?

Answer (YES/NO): NO